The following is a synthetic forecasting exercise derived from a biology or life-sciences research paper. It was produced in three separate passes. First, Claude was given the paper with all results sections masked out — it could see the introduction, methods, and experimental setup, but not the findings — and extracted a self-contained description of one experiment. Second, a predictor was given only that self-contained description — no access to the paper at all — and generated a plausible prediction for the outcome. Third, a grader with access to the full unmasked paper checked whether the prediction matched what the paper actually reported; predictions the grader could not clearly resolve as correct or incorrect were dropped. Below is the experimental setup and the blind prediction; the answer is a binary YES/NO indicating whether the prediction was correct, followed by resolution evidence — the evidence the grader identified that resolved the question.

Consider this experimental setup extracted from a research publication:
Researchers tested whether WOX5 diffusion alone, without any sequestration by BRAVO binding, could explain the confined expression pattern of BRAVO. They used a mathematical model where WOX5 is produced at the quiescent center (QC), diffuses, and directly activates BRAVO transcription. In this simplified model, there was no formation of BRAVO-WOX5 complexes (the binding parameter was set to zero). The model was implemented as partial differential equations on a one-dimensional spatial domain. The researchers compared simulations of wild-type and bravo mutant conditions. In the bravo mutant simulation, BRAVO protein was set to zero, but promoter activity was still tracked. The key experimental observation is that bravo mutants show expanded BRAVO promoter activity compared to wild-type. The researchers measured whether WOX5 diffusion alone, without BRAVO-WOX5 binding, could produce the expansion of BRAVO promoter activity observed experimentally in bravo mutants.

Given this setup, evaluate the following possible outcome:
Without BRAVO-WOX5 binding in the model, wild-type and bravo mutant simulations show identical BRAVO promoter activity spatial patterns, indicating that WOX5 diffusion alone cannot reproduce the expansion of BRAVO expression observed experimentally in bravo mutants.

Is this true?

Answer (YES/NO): YES